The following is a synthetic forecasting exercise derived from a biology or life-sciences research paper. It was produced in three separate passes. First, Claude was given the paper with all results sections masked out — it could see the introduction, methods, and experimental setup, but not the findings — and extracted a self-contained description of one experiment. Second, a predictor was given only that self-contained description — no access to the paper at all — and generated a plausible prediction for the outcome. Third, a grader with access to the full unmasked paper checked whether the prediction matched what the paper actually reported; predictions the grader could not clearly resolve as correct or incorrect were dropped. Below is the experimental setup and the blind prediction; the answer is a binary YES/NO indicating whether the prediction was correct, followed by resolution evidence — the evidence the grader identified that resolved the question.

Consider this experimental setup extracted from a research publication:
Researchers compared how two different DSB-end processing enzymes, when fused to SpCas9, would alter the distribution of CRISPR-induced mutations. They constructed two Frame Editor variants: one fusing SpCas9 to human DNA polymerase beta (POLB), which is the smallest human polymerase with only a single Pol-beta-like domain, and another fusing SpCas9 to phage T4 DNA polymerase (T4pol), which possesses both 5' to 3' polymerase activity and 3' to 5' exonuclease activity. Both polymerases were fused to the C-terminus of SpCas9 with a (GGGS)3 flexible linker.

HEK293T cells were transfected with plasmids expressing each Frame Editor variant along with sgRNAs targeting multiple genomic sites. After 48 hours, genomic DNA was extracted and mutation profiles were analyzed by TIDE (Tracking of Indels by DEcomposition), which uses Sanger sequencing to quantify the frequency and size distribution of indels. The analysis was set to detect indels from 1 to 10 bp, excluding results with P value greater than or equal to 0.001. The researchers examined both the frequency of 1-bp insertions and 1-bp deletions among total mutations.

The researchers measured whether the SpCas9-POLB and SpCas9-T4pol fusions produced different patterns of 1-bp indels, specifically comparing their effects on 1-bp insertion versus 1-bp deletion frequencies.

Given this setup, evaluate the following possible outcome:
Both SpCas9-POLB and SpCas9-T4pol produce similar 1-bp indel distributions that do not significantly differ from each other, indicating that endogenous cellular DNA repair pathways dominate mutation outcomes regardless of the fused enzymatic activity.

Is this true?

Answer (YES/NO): NO